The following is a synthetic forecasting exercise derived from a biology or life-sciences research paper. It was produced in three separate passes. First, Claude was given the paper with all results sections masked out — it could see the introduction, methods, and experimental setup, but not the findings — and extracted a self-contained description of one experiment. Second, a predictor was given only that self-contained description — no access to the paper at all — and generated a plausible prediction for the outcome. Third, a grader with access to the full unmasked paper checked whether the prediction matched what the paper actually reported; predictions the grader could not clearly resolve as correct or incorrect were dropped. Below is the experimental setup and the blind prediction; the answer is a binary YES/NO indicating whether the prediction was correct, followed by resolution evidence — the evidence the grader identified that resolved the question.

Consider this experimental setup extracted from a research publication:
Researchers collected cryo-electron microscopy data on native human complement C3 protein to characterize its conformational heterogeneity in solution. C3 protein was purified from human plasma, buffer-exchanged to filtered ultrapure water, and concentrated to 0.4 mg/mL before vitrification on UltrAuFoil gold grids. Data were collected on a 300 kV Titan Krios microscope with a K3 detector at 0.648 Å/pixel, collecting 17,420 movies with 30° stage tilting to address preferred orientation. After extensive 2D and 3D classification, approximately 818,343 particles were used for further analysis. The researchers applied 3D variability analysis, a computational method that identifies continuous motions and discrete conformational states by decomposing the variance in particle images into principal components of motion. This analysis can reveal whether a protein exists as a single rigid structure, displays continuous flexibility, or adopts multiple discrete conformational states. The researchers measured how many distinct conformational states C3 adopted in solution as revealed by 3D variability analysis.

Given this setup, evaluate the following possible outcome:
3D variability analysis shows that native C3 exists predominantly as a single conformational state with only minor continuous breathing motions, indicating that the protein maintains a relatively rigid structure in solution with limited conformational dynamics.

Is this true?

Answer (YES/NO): NO